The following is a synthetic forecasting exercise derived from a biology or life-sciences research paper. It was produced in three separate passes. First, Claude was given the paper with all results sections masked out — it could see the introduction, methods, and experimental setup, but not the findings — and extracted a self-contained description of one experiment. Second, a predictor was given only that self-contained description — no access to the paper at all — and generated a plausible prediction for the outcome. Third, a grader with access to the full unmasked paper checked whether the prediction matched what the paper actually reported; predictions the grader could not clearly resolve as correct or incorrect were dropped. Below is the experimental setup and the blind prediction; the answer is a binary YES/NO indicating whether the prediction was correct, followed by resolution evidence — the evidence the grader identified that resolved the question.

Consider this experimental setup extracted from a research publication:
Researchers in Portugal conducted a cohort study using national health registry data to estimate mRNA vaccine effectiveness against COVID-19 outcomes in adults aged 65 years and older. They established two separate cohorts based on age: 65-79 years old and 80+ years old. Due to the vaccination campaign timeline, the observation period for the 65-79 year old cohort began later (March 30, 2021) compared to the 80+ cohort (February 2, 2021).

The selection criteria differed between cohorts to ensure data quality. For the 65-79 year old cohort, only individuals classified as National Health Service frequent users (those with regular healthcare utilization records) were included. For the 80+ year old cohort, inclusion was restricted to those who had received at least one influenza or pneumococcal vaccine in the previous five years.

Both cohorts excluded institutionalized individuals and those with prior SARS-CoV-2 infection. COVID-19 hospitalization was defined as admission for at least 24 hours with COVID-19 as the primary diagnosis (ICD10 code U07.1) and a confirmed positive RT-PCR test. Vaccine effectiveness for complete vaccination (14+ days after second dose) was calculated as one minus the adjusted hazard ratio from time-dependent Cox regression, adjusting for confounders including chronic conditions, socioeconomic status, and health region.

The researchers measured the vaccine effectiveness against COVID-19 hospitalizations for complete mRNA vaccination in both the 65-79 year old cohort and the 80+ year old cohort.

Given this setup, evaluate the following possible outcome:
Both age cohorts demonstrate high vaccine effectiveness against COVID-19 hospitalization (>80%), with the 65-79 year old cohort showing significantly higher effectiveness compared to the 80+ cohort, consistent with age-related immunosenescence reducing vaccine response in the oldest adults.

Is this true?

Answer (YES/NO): YES